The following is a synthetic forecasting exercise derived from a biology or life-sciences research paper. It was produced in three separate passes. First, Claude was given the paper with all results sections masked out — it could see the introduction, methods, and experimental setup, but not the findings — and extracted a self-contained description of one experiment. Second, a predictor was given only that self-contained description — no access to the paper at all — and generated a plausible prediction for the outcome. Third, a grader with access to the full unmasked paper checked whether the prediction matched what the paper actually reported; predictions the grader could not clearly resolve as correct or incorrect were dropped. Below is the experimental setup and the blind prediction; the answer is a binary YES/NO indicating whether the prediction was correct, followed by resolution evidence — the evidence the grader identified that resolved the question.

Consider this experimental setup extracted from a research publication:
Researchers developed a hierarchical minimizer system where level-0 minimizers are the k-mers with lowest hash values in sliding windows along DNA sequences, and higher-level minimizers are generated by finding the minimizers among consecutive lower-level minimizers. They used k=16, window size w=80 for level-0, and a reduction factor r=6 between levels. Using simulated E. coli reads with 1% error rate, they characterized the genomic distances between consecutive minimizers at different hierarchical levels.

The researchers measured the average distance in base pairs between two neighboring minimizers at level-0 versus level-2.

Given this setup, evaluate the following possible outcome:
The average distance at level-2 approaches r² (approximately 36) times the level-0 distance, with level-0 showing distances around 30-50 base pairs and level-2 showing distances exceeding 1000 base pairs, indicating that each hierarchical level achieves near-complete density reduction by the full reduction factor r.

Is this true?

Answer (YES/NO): NO